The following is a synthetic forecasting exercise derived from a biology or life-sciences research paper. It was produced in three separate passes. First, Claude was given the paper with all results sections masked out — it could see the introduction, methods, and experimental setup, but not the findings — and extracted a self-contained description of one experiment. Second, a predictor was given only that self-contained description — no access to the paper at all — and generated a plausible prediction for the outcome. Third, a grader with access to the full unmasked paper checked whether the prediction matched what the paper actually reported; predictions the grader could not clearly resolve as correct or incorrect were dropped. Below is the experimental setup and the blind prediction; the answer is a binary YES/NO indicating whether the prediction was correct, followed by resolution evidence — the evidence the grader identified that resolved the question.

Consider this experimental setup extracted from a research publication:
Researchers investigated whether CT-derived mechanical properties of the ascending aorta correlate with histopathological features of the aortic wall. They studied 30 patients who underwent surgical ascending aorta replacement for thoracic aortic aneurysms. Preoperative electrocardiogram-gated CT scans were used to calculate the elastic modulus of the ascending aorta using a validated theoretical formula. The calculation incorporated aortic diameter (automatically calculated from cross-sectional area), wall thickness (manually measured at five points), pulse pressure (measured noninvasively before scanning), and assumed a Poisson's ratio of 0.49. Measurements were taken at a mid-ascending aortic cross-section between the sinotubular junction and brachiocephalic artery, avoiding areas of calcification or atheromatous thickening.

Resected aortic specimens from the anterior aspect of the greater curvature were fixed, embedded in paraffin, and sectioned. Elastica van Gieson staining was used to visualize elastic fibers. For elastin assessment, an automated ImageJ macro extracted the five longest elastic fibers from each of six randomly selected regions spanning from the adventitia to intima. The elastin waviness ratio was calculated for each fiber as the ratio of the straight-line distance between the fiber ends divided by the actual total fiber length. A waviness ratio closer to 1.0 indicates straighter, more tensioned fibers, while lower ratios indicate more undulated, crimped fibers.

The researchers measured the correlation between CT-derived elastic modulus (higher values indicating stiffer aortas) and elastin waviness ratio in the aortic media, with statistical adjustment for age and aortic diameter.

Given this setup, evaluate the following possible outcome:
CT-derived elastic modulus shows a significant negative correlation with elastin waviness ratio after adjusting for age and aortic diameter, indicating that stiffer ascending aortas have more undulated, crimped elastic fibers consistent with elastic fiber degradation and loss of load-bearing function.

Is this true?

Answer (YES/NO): NO